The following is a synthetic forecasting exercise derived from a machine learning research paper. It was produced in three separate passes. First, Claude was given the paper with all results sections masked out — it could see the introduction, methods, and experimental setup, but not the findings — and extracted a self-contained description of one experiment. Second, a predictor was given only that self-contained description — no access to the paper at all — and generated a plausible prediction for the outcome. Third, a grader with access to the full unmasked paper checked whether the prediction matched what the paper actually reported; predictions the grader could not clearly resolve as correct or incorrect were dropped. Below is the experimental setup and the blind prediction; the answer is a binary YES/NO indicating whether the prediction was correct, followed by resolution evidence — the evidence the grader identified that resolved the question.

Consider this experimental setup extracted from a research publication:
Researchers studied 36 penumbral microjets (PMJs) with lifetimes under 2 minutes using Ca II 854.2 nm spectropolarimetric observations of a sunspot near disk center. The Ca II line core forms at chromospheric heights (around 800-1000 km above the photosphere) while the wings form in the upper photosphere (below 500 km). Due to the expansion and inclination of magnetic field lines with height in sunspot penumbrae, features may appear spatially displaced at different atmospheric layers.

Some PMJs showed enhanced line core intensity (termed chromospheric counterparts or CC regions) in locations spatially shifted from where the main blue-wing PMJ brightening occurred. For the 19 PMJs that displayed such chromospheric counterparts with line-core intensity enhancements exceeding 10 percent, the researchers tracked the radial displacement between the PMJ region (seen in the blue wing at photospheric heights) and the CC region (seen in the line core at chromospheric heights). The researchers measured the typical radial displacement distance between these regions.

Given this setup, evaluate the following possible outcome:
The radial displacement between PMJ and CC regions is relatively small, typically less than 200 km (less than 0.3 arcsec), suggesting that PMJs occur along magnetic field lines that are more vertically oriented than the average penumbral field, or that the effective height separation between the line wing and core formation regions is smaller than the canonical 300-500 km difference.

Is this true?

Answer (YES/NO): NO